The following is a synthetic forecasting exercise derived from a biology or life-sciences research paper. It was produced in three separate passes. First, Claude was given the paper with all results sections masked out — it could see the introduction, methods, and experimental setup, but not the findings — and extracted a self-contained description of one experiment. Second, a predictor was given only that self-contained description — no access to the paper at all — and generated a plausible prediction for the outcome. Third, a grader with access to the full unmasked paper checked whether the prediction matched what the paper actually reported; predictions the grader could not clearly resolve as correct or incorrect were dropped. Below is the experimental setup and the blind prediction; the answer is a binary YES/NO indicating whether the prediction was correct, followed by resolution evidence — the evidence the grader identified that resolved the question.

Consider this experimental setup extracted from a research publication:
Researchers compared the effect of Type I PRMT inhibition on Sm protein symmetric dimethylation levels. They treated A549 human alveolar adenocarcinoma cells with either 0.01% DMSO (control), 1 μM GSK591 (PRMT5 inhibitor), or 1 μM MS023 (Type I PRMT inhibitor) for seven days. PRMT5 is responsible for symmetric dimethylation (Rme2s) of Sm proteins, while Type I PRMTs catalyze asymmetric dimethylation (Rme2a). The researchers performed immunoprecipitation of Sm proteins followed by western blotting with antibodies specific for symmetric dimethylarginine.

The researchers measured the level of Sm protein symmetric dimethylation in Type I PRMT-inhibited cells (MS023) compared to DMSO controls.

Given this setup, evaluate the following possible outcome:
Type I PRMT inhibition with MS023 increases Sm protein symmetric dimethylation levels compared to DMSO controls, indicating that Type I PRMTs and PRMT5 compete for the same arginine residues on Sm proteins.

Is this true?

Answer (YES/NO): YES